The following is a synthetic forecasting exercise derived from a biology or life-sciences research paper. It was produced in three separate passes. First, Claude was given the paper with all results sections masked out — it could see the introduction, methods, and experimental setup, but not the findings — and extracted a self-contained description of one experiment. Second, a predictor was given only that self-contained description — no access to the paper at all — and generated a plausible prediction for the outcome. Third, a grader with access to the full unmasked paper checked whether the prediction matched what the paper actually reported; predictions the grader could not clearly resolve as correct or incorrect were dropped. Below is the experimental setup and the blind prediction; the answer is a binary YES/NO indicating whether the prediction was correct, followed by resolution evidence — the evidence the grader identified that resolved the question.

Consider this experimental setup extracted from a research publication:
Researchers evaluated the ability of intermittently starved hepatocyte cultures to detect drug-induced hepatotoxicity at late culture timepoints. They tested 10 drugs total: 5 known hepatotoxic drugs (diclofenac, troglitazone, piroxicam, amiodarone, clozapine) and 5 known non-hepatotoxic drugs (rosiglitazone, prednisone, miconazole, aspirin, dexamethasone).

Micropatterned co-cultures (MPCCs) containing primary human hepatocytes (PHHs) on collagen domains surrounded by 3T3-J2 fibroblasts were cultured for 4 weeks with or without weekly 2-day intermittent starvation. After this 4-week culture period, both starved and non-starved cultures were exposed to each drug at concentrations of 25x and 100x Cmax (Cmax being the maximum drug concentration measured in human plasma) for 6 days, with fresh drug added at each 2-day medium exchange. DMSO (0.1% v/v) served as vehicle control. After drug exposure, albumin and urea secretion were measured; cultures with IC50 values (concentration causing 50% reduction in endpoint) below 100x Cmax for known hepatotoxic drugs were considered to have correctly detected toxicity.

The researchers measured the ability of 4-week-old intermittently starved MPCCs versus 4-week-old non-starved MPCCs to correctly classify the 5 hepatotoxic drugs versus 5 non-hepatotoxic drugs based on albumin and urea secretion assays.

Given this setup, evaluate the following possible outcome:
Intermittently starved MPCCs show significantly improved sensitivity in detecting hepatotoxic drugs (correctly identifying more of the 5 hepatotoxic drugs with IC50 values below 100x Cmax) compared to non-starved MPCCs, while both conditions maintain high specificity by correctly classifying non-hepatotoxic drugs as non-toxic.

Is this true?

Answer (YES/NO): NO